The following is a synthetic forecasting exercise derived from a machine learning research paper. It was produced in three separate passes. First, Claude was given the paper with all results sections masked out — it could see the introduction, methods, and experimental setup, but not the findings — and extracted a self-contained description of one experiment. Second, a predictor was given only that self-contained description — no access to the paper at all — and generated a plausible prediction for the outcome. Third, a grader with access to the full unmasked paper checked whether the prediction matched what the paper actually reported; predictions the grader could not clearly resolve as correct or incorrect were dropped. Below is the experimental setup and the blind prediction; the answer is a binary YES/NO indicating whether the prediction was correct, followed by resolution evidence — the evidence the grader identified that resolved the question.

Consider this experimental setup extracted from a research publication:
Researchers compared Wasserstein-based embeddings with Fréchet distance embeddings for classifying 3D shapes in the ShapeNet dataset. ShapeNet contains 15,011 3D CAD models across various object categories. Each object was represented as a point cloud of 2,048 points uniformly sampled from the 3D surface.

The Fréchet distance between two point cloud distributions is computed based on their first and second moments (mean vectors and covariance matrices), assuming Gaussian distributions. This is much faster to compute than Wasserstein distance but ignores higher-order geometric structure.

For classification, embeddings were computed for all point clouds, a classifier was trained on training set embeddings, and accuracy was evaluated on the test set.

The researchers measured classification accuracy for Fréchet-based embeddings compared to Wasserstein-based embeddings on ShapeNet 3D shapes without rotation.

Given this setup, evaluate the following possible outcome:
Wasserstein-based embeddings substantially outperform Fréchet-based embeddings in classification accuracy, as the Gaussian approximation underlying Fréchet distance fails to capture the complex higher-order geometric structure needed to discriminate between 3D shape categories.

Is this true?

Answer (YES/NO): NO